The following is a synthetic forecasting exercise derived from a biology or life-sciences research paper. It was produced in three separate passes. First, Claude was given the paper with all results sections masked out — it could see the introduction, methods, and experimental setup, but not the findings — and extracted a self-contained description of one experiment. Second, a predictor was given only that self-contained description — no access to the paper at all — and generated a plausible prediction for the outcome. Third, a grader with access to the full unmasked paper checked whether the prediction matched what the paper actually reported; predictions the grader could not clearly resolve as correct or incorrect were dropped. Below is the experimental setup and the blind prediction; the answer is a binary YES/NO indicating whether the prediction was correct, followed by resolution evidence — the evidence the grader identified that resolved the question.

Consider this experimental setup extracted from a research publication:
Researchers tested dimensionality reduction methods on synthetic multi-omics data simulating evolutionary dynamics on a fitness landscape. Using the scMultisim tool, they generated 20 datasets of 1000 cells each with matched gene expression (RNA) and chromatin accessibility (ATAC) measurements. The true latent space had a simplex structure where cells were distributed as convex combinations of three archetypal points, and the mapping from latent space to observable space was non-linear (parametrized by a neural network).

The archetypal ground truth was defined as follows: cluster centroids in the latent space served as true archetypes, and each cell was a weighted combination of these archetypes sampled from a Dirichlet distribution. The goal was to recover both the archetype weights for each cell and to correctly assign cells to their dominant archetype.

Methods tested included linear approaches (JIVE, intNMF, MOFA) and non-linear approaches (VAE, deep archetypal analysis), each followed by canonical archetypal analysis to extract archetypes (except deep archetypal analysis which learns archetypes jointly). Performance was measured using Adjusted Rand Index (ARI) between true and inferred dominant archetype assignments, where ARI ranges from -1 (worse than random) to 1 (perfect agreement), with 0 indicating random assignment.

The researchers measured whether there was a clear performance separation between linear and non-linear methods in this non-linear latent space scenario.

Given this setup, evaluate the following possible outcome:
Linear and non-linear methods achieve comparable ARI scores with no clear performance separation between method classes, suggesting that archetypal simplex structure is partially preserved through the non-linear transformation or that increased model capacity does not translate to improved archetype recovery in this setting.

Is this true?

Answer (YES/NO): NO